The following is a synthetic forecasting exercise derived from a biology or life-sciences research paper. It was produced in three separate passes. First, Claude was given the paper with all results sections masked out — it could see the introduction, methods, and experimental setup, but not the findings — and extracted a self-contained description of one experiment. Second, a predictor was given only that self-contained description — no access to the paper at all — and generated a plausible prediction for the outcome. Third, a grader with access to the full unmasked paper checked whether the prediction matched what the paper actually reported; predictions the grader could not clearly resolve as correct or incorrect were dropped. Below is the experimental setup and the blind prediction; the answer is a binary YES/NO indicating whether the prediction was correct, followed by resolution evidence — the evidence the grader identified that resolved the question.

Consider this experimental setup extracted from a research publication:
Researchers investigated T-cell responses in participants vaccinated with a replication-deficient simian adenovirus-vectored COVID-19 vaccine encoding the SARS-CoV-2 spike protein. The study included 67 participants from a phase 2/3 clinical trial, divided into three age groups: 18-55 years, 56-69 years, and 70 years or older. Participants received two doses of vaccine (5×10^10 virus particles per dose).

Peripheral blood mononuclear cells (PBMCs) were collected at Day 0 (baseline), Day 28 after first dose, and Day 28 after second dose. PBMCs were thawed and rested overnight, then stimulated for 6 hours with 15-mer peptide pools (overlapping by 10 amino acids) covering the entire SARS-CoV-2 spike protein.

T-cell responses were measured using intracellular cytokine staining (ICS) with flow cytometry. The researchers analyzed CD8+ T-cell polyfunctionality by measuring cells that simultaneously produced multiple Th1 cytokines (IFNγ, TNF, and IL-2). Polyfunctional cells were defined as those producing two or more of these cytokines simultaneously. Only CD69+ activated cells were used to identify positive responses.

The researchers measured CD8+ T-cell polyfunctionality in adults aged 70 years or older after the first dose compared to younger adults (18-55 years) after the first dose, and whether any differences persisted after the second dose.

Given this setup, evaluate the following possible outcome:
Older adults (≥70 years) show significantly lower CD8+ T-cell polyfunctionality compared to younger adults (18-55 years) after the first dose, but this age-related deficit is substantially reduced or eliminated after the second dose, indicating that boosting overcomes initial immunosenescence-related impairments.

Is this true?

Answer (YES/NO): NO